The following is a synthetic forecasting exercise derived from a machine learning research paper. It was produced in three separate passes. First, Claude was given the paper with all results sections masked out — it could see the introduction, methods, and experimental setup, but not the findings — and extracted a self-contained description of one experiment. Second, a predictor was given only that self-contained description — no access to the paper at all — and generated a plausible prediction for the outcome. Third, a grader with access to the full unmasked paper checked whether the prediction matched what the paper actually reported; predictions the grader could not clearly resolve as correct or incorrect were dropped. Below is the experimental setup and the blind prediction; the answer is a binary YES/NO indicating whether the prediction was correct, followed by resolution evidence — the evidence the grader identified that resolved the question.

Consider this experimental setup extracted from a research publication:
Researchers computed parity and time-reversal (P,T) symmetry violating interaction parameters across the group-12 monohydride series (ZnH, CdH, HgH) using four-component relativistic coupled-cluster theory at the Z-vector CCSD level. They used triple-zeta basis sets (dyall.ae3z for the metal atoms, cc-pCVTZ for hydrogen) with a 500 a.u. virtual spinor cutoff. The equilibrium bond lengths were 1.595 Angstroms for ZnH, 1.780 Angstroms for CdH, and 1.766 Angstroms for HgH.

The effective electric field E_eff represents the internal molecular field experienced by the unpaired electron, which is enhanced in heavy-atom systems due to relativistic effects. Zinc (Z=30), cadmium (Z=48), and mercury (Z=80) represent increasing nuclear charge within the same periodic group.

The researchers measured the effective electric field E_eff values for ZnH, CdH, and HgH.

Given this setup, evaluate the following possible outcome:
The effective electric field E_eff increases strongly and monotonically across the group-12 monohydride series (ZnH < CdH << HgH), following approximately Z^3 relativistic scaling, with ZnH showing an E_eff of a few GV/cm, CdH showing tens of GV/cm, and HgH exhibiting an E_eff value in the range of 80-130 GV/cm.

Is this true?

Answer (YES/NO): NO